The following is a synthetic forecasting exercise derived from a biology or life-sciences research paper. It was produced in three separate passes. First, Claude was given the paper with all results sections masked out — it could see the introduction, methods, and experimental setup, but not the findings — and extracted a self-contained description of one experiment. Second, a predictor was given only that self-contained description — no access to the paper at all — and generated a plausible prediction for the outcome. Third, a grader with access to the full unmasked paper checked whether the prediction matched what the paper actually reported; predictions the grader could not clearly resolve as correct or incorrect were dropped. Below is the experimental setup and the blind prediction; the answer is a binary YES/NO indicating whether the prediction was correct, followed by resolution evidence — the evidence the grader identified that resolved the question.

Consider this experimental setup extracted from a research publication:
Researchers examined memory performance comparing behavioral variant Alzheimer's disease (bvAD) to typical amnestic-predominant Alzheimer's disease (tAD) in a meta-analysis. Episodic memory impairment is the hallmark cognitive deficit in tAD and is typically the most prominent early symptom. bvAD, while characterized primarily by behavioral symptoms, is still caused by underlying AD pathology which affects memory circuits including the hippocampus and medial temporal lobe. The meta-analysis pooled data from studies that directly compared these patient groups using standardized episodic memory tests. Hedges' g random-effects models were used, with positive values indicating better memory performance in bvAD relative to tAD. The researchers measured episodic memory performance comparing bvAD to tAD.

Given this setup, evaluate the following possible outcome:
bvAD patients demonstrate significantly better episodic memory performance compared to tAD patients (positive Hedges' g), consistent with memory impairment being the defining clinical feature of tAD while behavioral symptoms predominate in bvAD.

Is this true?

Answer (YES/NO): NO